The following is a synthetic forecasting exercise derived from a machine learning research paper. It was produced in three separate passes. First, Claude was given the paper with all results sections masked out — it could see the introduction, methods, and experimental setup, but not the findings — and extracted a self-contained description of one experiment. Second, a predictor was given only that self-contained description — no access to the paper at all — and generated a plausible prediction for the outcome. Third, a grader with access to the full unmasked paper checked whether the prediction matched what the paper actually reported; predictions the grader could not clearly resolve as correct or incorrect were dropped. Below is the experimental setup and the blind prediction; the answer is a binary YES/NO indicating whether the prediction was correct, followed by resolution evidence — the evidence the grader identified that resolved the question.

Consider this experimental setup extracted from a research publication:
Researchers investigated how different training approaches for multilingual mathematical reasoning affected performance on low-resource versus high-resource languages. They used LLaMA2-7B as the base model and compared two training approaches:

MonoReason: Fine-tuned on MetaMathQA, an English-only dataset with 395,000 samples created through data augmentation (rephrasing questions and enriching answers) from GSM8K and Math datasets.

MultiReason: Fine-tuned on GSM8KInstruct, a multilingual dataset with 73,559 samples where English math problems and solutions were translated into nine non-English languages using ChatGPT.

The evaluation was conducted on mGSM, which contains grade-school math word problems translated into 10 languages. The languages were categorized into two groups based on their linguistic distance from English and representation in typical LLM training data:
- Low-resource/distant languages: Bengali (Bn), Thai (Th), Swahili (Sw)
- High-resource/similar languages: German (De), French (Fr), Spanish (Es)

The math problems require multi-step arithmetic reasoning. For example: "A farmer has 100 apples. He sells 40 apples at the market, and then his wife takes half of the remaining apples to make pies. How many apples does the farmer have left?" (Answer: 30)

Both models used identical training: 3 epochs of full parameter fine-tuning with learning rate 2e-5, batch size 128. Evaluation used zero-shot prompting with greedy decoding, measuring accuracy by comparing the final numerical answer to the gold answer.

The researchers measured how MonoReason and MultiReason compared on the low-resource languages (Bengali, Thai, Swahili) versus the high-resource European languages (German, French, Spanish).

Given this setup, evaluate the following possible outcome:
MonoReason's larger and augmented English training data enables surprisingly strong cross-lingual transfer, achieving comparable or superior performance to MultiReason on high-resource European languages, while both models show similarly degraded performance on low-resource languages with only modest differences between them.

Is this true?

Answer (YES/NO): NO